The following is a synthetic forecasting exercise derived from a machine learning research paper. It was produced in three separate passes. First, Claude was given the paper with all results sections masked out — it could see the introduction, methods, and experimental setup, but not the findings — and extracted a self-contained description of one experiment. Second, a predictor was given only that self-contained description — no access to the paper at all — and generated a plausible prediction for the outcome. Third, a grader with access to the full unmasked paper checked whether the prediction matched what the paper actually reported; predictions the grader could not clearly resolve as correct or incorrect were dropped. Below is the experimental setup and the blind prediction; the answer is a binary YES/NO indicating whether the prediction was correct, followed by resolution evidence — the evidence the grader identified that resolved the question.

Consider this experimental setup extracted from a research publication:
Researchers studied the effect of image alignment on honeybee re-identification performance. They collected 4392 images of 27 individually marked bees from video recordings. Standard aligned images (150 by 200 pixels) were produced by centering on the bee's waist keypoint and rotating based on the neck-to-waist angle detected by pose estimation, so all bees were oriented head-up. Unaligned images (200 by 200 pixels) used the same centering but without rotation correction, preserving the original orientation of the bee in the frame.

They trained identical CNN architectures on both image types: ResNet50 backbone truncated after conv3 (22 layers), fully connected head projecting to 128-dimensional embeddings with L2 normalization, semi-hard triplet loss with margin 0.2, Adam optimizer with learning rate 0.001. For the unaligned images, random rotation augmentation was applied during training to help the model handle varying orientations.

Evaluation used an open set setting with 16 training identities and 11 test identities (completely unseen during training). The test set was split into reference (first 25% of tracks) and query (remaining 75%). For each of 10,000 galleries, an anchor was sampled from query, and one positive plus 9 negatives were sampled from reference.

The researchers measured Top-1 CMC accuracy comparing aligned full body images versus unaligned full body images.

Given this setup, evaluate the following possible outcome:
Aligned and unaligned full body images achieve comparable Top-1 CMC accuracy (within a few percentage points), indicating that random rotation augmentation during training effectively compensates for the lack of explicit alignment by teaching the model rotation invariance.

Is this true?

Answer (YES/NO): NO